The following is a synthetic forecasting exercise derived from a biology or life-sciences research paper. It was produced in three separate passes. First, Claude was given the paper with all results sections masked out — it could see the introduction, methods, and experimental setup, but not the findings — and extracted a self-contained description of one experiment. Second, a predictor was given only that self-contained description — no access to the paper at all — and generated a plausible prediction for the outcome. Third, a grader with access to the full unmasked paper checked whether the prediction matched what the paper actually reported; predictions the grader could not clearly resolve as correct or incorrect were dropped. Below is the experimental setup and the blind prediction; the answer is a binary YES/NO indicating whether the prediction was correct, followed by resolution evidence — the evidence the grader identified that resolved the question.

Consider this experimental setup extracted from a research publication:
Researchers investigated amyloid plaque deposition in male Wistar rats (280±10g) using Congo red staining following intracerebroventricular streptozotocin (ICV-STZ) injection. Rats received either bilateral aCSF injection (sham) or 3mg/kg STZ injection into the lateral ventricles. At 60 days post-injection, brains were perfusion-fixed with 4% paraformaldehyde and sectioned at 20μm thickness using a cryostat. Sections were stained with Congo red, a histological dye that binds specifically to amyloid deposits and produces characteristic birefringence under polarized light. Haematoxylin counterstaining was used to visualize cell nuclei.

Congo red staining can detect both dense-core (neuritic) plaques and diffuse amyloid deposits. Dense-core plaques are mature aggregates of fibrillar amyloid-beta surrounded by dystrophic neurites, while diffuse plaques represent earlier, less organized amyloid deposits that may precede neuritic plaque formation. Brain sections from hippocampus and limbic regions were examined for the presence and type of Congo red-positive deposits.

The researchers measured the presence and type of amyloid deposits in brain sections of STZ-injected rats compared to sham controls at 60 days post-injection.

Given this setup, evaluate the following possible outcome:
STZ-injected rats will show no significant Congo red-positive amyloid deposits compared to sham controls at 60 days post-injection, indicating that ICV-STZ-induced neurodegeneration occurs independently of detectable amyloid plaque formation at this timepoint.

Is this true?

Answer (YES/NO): NO